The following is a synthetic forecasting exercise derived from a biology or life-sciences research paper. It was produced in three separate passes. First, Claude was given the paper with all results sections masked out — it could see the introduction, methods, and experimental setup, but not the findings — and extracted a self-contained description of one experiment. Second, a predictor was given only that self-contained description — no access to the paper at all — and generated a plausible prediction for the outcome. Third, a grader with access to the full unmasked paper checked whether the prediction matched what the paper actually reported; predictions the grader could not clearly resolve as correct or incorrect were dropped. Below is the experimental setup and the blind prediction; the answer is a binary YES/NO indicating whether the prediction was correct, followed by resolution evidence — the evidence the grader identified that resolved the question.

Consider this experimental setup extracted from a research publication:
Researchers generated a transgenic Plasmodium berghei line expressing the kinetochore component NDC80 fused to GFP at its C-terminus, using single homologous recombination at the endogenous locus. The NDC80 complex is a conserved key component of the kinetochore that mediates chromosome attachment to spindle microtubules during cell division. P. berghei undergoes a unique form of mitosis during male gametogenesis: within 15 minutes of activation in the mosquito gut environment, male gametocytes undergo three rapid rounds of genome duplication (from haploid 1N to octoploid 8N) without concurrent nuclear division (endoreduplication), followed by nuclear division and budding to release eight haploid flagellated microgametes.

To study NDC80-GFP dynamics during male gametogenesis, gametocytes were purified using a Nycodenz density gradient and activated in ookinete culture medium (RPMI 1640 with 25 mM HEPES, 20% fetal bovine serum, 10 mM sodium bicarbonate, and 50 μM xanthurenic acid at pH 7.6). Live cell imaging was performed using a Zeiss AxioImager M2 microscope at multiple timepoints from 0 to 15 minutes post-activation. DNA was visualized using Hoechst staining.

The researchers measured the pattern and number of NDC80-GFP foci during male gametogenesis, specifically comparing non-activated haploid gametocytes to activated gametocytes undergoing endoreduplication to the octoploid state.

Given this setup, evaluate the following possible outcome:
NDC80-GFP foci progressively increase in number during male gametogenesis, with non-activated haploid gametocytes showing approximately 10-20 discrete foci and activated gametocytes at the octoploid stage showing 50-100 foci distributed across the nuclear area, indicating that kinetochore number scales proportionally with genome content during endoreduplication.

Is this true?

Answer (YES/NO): NO